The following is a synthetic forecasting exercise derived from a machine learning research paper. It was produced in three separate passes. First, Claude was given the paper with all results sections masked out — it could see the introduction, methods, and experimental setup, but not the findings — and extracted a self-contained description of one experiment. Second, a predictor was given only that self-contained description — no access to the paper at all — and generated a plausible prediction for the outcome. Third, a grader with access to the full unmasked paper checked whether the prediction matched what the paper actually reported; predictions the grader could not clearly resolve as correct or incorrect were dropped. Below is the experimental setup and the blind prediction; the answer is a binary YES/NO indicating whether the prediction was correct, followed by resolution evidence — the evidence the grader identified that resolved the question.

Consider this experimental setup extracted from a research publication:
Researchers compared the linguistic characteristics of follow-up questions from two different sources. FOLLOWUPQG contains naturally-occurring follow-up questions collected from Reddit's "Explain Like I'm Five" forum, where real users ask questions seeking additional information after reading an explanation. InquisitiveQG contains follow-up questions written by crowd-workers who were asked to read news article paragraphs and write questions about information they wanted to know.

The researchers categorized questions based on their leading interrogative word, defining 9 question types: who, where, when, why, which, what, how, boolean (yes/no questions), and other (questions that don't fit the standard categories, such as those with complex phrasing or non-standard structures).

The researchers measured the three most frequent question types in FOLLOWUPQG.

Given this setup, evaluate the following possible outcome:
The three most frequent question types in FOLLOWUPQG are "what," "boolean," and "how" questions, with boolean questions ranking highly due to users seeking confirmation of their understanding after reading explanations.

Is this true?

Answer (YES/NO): NO